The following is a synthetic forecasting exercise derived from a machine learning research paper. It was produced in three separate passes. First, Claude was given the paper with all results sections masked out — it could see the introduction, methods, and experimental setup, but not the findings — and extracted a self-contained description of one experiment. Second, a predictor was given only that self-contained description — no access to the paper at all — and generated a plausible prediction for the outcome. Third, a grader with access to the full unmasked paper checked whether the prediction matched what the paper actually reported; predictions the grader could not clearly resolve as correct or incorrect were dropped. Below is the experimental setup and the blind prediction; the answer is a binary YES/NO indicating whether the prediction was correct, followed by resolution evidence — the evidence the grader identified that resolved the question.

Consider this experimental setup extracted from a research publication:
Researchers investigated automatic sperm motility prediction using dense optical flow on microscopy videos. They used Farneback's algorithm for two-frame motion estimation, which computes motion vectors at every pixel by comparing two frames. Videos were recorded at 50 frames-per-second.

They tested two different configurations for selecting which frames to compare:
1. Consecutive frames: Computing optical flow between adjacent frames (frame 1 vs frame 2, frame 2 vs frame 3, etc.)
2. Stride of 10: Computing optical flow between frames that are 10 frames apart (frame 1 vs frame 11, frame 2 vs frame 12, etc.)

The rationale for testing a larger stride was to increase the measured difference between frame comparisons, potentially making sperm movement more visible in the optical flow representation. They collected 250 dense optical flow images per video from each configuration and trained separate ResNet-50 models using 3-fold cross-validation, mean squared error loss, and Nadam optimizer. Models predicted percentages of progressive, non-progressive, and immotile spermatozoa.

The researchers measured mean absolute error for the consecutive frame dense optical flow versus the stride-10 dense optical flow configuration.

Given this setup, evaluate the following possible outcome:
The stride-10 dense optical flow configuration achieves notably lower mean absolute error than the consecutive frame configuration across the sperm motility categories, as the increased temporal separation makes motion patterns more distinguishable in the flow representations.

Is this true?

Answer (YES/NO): NO